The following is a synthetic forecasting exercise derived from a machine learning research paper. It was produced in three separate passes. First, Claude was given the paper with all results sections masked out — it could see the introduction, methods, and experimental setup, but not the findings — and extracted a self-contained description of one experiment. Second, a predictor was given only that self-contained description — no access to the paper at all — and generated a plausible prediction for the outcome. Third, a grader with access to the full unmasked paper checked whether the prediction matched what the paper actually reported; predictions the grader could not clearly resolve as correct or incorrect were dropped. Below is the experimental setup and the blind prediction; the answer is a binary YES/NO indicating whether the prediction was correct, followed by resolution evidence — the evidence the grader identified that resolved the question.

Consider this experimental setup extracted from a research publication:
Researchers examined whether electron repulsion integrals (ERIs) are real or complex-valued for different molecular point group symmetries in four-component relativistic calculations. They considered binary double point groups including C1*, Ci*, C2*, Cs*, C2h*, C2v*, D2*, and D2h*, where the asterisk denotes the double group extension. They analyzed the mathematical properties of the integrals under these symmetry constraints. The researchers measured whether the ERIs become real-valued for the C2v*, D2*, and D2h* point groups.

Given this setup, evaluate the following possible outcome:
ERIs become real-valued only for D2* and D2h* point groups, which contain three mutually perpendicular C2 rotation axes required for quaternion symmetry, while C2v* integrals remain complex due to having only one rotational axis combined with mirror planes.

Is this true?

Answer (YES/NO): NO